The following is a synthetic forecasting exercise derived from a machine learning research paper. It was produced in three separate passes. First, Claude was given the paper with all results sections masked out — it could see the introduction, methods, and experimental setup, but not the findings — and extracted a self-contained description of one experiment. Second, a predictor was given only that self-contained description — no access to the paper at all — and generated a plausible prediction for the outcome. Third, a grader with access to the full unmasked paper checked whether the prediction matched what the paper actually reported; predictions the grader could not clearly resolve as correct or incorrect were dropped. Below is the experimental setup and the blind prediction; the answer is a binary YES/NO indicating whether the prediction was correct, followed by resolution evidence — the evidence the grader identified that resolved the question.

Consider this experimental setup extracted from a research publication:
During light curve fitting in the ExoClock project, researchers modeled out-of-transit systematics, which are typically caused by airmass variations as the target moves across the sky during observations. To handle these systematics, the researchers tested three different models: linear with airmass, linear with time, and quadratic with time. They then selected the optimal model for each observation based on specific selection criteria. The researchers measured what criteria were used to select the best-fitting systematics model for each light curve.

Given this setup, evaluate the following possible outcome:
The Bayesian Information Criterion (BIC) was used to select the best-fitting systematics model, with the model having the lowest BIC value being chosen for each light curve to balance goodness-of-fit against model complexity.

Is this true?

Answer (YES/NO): NO